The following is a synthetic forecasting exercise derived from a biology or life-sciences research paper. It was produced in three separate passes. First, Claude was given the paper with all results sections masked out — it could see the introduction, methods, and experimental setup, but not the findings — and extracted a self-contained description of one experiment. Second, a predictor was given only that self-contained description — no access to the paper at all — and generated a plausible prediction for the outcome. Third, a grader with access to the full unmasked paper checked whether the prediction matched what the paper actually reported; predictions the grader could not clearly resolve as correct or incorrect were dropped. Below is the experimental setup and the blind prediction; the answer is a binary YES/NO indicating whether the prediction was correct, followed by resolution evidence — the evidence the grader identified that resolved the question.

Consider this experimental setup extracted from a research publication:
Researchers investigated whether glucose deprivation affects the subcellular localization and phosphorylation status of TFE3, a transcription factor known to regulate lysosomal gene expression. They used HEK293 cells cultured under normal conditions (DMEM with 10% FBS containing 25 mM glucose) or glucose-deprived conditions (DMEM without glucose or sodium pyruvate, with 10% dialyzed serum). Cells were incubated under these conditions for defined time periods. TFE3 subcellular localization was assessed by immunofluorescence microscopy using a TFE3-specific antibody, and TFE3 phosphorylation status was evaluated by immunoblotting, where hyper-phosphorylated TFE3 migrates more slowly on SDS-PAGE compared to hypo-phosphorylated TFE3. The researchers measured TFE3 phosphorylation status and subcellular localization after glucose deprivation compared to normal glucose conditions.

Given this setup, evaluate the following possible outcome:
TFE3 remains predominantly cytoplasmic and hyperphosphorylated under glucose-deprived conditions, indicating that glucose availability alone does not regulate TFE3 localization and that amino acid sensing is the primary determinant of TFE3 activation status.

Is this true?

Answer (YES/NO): NO